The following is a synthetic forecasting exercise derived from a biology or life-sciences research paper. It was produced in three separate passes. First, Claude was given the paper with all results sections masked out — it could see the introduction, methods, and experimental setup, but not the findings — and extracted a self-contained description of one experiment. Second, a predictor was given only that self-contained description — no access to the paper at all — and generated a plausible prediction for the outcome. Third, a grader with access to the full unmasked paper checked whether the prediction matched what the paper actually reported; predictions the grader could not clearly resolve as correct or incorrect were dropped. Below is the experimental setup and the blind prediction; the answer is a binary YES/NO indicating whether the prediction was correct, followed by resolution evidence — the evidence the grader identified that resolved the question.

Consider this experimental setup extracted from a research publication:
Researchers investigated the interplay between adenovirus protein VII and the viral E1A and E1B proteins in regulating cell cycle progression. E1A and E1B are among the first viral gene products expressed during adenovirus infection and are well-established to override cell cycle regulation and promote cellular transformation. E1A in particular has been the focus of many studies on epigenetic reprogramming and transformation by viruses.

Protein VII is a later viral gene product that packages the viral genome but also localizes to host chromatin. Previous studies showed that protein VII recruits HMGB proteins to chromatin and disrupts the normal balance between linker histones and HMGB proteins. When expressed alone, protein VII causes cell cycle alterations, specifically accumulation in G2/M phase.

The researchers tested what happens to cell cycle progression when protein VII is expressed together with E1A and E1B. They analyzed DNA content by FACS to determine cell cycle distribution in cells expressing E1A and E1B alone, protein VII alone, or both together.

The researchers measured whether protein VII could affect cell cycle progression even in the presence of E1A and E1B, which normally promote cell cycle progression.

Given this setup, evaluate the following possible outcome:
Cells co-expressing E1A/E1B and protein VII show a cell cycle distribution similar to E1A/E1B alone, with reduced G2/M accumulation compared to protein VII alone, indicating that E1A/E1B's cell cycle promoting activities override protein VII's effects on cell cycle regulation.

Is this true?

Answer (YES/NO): NO